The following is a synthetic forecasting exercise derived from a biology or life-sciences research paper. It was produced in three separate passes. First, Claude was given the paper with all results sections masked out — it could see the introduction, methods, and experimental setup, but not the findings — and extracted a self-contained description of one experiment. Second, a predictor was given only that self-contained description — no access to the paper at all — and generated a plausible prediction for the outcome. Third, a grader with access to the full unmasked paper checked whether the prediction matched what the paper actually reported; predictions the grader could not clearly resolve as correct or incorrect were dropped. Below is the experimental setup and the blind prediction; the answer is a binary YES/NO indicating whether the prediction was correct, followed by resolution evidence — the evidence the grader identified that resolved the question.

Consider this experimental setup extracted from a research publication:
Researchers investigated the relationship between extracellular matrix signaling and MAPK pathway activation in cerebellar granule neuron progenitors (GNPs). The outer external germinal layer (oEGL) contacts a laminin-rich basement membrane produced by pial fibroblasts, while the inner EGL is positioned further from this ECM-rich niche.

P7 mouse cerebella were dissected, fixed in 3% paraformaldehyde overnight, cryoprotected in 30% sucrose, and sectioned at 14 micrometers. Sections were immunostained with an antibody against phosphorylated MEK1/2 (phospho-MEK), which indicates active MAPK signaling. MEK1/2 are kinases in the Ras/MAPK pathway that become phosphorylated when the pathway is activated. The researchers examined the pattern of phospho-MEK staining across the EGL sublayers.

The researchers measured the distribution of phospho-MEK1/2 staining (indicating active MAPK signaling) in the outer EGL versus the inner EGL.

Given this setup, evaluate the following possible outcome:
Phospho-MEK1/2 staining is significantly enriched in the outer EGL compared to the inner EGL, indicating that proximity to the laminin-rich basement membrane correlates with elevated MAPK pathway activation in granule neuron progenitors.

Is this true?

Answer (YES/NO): YES